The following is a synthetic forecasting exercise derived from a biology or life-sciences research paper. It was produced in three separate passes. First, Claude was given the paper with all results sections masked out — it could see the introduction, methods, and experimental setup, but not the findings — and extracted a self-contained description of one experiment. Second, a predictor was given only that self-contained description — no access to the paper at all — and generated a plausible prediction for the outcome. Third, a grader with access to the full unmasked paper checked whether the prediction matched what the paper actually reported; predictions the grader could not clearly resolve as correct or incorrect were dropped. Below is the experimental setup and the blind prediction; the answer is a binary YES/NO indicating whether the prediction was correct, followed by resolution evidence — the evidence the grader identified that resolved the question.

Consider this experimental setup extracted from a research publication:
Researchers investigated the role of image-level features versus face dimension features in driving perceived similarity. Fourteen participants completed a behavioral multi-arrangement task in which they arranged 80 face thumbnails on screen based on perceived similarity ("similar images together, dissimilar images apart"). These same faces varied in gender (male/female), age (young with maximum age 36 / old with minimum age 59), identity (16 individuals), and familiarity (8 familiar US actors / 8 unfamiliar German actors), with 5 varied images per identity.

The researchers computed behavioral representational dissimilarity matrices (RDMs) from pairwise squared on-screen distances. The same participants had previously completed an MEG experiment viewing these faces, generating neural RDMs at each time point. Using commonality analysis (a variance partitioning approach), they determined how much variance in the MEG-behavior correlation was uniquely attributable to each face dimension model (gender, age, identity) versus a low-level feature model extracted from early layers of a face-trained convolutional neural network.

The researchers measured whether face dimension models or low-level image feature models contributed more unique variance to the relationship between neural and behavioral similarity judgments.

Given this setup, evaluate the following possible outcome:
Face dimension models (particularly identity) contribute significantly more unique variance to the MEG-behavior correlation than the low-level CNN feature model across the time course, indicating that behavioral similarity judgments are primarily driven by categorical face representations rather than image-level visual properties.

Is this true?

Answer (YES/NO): NO